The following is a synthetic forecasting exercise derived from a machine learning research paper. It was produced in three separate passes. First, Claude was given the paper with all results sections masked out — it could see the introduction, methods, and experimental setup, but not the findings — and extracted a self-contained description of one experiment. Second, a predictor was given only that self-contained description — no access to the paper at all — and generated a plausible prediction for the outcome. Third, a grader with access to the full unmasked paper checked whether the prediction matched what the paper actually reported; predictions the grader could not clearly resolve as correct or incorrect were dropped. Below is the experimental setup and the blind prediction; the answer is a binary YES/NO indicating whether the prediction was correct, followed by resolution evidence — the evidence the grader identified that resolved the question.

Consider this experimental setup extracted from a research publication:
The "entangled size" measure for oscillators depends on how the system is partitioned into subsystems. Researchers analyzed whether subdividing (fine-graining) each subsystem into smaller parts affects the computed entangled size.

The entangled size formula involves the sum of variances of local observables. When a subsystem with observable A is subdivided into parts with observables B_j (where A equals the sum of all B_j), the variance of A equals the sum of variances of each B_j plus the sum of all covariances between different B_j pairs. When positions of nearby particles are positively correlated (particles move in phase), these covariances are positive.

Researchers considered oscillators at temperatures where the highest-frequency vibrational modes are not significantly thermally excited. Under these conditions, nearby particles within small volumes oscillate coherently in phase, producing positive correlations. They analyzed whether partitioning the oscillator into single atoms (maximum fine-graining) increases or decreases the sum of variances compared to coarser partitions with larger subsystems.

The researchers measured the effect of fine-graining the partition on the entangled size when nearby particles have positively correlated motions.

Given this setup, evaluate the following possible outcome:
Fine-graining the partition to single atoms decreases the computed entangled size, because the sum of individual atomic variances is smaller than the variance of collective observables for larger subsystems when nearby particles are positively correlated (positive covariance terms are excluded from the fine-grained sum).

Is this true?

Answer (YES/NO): NO